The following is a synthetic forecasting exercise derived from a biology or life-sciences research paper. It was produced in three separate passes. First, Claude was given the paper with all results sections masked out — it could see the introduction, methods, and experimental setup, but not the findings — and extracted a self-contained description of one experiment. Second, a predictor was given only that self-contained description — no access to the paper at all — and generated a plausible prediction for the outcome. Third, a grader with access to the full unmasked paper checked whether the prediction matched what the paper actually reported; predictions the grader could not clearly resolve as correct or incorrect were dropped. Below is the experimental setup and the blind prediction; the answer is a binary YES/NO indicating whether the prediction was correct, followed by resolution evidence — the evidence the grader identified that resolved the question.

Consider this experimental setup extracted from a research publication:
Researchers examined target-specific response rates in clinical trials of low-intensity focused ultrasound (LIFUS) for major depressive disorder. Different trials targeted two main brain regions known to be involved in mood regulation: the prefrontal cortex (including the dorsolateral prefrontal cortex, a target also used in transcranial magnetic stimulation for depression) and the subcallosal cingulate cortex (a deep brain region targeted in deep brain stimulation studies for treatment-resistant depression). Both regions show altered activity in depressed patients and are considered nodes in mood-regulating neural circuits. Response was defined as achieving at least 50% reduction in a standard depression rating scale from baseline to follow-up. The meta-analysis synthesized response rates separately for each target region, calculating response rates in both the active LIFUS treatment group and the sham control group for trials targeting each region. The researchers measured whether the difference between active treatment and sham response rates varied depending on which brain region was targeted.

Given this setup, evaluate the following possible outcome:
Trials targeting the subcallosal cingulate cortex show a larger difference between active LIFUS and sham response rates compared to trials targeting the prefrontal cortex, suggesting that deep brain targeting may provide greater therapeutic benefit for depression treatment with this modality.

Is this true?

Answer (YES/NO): YES